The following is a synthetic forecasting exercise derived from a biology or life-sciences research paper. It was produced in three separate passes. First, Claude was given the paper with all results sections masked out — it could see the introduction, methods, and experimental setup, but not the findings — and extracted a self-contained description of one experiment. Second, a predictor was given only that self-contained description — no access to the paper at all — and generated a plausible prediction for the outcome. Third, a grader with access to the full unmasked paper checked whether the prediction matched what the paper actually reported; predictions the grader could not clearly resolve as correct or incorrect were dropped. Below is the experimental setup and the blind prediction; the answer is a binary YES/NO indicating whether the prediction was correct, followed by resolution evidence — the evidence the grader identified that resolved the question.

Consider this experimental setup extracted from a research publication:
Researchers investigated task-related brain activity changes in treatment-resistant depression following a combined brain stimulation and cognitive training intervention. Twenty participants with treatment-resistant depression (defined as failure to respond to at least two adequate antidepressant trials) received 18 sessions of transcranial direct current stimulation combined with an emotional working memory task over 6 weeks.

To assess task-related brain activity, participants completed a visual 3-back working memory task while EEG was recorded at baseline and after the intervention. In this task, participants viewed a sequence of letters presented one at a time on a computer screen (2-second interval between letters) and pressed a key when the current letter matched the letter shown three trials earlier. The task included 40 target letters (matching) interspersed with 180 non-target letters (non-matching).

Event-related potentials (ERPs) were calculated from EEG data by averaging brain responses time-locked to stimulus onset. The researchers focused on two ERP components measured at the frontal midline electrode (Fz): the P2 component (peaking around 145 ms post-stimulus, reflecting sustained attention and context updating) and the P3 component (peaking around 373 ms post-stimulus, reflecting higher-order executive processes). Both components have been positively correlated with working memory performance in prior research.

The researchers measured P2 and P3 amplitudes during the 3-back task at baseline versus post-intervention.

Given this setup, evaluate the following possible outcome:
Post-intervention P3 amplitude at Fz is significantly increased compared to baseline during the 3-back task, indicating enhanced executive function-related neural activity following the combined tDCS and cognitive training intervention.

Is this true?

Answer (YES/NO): NO